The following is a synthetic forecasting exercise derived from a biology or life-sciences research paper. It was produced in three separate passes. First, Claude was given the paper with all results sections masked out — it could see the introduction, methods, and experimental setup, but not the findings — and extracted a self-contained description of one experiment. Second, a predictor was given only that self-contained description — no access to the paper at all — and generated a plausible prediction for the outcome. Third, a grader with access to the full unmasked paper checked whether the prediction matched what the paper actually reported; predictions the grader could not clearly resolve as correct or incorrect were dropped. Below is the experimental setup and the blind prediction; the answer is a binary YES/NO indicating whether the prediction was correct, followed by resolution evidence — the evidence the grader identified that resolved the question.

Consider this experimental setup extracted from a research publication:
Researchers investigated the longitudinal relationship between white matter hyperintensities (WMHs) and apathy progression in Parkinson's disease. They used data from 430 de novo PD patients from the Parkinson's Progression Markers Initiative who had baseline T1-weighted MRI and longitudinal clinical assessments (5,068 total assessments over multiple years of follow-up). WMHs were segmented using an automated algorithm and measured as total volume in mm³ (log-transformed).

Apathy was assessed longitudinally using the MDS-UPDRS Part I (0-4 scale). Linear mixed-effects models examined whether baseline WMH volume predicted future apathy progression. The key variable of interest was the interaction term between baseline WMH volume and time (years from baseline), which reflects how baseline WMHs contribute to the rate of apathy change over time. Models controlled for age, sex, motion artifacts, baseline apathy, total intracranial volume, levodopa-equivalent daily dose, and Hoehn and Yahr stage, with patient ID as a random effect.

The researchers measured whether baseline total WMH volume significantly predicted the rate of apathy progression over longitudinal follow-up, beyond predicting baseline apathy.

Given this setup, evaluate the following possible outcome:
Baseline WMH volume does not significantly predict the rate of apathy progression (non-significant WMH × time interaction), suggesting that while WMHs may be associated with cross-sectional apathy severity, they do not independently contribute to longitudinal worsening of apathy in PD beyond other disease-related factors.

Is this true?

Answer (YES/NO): NO